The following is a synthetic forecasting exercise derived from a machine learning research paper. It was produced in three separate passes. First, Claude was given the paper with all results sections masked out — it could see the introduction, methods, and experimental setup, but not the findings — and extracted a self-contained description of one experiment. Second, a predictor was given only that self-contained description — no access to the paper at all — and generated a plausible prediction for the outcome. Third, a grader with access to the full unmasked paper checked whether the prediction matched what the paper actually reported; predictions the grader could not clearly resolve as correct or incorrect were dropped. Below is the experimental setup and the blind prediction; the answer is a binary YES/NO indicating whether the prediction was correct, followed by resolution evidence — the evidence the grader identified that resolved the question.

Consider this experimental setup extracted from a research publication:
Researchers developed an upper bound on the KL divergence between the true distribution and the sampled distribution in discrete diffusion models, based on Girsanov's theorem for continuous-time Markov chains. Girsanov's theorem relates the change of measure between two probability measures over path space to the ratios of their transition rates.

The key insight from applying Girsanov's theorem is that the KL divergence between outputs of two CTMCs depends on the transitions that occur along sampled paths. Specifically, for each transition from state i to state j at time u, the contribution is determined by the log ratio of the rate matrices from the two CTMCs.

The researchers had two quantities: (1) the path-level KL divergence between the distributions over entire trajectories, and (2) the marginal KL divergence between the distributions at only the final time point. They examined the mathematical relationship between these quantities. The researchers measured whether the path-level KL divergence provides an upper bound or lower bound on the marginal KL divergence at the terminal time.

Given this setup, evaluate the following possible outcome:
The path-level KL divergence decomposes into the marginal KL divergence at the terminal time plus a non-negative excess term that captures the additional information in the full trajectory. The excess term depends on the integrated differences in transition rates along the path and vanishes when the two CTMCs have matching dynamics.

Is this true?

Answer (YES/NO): NO